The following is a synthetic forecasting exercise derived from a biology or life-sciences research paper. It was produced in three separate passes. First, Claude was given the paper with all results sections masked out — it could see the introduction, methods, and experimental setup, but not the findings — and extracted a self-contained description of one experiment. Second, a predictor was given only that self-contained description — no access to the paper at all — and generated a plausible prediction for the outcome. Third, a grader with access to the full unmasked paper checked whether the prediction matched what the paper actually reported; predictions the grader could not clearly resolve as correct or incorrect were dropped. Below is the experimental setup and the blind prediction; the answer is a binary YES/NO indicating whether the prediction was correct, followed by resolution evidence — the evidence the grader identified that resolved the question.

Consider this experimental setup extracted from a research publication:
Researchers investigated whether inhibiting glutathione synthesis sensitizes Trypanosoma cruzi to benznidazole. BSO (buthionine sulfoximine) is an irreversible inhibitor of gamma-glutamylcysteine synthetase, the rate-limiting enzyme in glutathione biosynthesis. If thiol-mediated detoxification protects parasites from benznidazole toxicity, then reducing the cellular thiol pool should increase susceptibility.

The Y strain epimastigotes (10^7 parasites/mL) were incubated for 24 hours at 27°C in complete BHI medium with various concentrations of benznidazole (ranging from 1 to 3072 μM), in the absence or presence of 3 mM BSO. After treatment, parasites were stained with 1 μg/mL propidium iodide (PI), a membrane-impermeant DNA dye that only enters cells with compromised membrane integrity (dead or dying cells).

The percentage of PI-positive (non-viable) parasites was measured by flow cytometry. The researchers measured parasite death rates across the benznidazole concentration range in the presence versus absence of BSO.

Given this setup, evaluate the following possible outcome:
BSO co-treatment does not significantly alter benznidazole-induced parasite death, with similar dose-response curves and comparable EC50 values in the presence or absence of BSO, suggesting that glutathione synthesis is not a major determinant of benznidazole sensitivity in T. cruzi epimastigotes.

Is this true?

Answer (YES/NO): NO